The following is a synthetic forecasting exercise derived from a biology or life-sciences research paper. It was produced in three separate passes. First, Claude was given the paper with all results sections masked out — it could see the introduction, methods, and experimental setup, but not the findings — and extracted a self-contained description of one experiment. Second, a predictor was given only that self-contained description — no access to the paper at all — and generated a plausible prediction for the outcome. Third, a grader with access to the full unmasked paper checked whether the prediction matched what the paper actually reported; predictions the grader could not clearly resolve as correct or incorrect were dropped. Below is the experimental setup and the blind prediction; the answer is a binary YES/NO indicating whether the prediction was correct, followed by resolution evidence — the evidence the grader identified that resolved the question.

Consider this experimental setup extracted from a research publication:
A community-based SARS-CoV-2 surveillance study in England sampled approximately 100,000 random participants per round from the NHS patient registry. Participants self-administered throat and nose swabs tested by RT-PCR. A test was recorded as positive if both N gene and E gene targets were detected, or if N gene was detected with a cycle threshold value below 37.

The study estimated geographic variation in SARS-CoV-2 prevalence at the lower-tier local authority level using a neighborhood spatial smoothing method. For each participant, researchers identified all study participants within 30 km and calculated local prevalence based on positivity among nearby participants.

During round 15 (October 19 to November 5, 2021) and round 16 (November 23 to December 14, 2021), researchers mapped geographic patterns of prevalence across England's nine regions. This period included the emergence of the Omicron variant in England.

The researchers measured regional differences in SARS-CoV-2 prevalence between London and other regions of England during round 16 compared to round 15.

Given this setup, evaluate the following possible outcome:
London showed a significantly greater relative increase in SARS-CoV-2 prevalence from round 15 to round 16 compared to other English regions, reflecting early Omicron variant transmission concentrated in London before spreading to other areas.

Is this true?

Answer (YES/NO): YES